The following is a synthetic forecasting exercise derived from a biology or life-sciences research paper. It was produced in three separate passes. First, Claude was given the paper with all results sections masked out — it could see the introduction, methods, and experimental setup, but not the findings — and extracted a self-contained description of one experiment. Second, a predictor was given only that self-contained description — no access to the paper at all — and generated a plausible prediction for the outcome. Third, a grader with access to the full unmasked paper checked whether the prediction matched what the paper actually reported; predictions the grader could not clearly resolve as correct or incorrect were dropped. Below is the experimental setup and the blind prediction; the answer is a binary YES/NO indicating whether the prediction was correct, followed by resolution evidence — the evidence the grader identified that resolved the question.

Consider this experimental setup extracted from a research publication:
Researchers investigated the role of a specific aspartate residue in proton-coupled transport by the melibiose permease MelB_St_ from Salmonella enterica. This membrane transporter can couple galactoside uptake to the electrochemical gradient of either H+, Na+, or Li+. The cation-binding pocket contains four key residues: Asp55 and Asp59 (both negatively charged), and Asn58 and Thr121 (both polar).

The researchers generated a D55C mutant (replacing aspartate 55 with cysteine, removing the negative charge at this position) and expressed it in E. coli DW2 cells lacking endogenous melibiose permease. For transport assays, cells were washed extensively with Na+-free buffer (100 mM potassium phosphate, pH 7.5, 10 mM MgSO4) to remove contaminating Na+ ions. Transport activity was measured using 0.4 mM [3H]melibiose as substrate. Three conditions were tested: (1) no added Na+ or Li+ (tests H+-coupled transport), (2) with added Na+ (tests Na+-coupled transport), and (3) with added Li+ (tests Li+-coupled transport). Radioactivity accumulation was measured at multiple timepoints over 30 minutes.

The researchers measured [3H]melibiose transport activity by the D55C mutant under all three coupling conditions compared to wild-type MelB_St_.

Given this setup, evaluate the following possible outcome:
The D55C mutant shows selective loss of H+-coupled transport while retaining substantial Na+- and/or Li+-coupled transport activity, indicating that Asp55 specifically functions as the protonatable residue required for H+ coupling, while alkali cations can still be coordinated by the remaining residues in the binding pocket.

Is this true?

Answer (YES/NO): NO